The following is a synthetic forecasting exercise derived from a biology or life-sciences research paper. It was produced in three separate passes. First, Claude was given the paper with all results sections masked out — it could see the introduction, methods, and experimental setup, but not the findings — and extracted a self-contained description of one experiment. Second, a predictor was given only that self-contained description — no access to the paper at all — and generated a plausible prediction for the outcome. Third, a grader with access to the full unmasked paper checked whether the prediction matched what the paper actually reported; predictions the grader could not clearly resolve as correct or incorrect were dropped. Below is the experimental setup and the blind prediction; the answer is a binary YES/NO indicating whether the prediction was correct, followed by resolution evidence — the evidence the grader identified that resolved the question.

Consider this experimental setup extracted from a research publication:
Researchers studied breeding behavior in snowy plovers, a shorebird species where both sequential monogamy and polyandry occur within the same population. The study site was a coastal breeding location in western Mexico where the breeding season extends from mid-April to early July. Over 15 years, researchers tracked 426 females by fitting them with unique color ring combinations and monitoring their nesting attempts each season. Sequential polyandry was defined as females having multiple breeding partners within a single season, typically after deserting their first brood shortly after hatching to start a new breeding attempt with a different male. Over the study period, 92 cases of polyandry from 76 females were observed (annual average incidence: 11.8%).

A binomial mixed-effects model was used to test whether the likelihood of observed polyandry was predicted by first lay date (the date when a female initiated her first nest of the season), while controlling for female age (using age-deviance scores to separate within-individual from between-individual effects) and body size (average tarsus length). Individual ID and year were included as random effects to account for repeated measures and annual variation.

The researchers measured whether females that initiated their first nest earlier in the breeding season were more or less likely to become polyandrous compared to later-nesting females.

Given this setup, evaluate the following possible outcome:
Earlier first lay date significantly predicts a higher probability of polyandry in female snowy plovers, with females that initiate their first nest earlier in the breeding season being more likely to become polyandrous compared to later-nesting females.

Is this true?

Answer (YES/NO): YES